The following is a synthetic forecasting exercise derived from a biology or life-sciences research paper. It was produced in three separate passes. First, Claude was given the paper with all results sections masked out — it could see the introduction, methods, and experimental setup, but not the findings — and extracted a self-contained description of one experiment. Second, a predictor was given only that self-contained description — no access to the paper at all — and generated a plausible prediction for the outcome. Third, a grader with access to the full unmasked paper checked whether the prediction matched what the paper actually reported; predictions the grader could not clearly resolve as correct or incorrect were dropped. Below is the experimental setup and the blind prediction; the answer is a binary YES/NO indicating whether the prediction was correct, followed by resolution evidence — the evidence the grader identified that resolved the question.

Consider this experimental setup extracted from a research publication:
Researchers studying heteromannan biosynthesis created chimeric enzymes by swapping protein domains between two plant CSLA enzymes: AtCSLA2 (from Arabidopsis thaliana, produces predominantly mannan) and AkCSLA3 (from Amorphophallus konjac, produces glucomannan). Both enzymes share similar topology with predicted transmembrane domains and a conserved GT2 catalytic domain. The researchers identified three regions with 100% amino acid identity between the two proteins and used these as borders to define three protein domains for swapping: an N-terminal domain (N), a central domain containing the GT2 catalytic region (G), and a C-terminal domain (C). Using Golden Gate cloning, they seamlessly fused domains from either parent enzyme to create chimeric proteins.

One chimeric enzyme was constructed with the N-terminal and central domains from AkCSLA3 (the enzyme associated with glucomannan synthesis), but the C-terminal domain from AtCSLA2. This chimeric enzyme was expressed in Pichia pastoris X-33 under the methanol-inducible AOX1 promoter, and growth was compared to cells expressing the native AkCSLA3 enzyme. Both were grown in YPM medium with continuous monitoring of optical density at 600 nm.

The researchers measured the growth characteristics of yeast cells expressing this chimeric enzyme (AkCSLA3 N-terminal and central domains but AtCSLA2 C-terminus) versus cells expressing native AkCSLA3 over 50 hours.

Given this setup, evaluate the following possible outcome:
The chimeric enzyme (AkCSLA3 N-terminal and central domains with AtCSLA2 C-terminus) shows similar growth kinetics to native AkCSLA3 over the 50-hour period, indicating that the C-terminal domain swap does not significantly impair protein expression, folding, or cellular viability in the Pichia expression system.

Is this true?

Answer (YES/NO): NO